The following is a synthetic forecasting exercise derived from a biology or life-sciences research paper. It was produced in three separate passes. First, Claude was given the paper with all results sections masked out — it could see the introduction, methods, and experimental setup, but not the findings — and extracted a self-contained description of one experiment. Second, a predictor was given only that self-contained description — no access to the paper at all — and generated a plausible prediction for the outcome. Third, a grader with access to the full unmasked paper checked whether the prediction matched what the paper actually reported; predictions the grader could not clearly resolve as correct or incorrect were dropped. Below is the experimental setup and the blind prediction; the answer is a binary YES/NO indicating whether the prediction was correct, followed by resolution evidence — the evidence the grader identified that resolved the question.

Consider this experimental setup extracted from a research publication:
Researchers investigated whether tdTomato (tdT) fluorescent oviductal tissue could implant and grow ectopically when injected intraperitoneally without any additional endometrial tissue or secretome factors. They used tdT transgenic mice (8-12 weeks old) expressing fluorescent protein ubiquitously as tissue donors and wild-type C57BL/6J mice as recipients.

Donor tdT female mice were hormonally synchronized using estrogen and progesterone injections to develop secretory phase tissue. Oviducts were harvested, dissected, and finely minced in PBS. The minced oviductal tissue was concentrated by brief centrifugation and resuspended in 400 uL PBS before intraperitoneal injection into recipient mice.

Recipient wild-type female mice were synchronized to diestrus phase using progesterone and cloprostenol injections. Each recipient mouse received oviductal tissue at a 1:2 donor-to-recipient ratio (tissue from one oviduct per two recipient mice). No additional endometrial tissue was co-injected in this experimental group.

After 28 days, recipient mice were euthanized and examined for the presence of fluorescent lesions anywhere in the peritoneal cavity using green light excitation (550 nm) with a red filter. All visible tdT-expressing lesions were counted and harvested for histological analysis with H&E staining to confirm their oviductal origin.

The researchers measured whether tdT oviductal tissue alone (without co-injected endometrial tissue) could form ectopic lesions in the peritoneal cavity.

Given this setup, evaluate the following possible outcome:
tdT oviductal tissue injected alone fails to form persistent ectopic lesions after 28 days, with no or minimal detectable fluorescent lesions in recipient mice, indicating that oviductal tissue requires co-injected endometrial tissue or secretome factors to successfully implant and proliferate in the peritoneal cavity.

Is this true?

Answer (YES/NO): NO